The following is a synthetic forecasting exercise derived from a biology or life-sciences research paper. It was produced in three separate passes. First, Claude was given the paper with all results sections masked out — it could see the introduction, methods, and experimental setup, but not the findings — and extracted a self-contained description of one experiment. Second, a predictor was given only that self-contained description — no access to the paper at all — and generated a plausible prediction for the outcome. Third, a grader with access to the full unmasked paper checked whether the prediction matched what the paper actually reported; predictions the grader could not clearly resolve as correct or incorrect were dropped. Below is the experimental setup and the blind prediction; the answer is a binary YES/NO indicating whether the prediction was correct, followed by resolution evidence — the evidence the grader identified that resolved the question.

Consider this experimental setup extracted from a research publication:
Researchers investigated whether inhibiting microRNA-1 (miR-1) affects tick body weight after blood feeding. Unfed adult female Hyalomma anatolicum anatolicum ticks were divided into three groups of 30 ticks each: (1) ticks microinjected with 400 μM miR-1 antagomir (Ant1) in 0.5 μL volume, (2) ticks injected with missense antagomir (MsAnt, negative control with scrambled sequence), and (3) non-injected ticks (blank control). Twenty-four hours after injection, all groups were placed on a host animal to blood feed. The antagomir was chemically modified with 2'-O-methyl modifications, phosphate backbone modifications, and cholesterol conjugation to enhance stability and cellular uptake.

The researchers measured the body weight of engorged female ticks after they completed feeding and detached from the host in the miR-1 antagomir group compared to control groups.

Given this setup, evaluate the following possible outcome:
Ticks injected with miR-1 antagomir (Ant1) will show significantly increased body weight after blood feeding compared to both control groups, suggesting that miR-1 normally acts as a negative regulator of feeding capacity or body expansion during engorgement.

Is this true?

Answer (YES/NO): NO